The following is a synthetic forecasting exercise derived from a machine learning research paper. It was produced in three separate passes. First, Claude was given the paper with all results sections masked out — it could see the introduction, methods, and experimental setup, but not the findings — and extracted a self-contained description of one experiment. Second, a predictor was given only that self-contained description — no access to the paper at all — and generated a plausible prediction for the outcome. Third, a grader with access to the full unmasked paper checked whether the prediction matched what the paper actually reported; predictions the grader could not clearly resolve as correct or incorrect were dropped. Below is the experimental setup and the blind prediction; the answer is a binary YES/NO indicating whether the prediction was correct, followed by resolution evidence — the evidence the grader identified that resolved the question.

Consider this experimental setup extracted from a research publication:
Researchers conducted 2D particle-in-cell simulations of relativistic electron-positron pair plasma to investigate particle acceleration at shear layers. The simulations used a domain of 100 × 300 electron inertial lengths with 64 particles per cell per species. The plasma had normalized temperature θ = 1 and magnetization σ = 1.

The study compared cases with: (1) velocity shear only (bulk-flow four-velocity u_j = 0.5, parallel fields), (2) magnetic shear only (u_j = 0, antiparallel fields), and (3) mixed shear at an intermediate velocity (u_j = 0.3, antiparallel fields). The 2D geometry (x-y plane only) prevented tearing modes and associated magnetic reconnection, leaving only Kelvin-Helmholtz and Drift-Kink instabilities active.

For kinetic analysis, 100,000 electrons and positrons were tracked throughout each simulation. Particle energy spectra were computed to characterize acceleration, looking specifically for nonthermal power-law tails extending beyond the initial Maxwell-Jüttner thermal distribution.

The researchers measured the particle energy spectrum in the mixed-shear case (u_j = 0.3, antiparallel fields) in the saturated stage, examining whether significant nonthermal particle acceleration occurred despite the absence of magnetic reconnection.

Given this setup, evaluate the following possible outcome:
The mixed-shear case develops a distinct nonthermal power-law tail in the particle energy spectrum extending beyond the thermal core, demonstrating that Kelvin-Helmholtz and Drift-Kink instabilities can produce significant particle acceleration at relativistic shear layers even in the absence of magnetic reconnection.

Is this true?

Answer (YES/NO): YES